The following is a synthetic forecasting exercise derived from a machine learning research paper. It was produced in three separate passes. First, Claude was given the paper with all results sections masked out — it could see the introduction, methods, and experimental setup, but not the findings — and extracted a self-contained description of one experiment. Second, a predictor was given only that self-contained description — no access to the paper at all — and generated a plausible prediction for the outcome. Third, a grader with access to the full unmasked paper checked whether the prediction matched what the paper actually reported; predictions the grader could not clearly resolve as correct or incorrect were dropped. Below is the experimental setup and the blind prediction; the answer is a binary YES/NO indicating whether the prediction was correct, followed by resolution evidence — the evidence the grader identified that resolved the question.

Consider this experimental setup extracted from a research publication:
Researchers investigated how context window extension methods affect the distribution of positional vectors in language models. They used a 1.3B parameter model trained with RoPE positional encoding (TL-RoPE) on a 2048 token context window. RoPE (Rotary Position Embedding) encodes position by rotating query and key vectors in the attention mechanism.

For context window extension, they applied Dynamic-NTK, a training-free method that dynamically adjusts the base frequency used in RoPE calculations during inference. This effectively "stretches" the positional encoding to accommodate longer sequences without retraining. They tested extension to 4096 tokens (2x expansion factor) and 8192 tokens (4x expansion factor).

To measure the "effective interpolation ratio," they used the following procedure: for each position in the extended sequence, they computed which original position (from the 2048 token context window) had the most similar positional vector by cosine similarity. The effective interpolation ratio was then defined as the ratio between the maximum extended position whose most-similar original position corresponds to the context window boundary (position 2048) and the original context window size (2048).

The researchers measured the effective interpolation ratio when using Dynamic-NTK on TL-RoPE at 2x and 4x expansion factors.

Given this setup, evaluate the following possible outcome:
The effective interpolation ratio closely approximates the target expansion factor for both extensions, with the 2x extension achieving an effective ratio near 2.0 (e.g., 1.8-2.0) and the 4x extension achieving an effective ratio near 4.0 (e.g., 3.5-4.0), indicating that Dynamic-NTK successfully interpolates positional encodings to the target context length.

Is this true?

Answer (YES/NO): YES